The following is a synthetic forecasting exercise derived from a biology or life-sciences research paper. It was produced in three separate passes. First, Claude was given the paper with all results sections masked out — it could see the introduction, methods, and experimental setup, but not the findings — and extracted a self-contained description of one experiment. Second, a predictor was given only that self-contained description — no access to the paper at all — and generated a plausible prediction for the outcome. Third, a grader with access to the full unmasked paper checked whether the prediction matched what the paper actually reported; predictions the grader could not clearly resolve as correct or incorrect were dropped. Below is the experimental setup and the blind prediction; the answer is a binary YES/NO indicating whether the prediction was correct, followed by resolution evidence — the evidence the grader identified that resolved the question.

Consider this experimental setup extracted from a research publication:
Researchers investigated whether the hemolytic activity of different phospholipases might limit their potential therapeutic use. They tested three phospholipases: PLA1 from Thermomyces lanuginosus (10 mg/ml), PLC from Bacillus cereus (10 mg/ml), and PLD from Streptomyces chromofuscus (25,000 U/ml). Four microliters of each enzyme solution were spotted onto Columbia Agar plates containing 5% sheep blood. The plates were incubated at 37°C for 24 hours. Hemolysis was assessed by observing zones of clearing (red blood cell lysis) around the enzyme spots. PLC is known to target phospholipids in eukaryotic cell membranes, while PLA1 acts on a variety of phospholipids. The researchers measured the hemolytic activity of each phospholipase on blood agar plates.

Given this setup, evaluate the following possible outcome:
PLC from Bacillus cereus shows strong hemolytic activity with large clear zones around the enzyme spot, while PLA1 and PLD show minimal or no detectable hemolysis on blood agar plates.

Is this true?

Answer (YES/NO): NO